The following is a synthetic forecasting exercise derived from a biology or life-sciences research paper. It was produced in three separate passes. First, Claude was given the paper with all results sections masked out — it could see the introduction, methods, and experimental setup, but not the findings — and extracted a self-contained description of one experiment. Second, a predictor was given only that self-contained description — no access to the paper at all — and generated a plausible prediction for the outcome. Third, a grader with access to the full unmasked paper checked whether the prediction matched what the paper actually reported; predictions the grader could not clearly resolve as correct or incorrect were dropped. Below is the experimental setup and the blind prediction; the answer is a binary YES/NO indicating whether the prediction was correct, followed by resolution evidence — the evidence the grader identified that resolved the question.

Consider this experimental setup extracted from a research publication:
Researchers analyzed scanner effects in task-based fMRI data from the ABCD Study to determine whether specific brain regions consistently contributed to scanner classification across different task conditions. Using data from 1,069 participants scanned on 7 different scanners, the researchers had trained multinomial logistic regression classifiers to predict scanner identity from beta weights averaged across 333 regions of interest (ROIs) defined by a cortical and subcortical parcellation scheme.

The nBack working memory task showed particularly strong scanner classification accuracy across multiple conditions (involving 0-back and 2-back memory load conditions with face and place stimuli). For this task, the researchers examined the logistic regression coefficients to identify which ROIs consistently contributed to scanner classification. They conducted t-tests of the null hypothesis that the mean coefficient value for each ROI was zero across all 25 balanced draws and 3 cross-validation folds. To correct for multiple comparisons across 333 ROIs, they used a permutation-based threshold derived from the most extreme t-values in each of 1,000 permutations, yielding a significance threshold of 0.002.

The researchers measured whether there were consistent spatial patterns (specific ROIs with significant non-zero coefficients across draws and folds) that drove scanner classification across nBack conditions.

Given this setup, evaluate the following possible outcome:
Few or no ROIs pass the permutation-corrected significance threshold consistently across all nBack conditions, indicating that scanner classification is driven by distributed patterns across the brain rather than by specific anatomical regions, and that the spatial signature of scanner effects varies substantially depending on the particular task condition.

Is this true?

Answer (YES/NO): NO